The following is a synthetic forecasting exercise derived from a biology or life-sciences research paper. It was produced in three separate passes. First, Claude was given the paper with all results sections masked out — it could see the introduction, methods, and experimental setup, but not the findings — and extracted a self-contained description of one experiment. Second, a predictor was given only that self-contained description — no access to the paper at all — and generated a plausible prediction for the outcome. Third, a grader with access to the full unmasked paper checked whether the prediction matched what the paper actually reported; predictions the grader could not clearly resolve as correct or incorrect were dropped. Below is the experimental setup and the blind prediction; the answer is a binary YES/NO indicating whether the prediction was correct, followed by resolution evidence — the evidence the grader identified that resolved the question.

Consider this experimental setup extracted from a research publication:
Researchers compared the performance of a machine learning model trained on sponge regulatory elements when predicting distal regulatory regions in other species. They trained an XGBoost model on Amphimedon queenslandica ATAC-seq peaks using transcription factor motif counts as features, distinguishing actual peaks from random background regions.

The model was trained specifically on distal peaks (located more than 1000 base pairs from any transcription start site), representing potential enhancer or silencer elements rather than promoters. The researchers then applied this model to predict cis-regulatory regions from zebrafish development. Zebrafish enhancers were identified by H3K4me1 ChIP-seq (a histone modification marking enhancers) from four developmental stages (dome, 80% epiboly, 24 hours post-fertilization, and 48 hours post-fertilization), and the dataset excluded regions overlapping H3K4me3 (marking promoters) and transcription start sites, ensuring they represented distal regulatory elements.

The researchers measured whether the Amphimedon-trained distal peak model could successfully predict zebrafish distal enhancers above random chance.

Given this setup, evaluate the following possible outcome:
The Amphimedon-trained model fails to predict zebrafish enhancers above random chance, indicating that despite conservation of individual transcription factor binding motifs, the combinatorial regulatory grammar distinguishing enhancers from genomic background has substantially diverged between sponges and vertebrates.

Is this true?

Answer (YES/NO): NO